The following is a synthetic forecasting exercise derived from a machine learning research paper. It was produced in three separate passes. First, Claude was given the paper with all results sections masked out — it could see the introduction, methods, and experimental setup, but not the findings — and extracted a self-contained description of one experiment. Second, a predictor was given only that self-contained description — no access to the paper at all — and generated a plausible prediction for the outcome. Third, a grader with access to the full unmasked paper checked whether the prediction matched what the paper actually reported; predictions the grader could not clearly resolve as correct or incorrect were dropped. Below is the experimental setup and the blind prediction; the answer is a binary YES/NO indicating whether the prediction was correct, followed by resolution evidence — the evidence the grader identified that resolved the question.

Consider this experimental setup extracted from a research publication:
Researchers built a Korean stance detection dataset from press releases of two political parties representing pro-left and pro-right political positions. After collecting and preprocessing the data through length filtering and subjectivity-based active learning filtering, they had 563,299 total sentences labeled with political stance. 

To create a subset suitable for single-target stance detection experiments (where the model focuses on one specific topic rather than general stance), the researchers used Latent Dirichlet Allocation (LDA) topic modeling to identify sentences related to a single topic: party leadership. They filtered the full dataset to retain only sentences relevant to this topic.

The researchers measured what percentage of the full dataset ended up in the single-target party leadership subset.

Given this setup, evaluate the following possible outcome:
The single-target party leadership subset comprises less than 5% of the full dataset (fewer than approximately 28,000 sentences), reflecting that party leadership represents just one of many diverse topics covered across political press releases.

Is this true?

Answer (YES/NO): NO